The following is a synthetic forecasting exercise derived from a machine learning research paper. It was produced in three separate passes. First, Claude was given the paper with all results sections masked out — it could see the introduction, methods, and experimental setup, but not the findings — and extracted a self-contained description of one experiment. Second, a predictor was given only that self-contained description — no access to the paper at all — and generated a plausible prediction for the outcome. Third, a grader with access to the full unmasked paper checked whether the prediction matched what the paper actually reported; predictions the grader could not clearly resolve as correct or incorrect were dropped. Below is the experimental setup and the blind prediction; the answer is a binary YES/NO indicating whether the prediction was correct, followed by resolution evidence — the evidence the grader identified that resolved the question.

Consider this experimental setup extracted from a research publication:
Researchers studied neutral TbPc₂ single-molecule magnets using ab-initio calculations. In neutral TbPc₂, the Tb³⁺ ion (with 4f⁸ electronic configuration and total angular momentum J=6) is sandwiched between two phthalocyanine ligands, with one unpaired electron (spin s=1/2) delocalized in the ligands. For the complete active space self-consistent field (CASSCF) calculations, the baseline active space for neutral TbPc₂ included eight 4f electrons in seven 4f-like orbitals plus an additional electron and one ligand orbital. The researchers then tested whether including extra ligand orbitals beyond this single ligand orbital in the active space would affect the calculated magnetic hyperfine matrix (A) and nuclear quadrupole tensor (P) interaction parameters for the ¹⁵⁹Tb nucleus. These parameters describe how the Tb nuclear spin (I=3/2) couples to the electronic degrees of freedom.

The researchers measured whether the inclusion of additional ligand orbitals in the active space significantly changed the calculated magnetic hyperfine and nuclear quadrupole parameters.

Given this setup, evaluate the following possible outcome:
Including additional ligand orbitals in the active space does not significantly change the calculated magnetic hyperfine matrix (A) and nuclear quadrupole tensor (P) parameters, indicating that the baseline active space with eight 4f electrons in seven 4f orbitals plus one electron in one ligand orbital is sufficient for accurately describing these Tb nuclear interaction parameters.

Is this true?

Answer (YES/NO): YES